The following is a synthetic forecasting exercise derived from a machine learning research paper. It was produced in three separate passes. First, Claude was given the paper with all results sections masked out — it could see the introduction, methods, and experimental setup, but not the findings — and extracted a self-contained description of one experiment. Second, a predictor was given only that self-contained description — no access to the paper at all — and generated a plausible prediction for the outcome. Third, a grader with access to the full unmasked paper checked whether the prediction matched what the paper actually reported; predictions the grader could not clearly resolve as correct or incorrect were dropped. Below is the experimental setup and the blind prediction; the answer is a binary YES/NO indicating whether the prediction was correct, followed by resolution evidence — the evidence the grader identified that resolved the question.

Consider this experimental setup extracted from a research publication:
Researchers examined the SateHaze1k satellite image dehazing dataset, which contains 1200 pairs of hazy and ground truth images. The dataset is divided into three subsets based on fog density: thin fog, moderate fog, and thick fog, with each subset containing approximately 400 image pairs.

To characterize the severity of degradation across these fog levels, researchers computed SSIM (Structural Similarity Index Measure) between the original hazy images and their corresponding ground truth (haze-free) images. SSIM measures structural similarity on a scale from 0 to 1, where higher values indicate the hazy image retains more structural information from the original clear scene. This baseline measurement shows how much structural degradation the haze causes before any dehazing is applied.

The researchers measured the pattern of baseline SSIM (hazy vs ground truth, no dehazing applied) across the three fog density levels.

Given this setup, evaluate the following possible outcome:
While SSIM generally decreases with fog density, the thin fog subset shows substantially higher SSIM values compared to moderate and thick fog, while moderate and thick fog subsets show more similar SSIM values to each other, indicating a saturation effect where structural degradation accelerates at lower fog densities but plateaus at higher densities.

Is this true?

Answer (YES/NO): NO